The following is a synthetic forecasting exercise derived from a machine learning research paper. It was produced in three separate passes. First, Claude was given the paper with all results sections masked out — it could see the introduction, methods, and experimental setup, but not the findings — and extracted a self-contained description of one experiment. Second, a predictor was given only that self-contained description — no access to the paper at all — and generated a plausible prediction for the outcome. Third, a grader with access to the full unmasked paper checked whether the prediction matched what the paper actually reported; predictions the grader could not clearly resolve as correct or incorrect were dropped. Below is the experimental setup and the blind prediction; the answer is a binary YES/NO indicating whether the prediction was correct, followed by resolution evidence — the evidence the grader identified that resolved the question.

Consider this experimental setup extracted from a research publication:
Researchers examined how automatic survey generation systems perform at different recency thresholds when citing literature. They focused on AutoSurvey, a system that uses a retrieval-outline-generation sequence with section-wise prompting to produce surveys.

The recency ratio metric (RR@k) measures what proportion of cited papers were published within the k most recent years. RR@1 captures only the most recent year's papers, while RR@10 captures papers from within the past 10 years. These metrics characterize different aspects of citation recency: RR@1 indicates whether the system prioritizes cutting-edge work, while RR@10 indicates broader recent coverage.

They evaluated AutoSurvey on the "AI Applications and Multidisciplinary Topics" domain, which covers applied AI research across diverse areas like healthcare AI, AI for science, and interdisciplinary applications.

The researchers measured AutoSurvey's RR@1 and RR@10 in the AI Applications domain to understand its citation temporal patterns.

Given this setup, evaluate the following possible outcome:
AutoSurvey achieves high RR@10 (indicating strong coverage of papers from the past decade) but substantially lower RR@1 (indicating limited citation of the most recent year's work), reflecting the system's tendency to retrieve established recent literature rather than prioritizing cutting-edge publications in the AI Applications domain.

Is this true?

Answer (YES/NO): YES